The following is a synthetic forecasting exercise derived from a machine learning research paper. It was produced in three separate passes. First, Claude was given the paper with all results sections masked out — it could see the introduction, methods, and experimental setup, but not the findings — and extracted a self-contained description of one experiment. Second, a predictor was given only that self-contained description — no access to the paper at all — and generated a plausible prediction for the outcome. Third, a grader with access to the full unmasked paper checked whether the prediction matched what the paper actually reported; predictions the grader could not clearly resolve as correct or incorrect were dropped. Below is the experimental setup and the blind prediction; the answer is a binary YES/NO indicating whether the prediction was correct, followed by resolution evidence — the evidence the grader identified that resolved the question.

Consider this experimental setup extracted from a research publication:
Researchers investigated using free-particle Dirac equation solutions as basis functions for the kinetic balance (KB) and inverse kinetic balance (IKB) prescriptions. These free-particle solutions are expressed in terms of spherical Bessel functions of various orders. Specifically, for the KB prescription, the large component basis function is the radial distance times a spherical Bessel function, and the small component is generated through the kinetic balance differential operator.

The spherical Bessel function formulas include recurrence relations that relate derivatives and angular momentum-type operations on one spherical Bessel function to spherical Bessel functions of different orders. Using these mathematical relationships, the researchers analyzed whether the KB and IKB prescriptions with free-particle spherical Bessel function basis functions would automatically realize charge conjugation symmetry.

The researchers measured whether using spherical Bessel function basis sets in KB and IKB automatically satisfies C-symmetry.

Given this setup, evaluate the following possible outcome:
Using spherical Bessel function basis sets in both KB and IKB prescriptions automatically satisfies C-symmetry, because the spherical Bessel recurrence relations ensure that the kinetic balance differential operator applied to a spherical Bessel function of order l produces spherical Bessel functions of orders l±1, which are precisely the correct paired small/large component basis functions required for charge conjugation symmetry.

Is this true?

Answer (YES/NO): YES